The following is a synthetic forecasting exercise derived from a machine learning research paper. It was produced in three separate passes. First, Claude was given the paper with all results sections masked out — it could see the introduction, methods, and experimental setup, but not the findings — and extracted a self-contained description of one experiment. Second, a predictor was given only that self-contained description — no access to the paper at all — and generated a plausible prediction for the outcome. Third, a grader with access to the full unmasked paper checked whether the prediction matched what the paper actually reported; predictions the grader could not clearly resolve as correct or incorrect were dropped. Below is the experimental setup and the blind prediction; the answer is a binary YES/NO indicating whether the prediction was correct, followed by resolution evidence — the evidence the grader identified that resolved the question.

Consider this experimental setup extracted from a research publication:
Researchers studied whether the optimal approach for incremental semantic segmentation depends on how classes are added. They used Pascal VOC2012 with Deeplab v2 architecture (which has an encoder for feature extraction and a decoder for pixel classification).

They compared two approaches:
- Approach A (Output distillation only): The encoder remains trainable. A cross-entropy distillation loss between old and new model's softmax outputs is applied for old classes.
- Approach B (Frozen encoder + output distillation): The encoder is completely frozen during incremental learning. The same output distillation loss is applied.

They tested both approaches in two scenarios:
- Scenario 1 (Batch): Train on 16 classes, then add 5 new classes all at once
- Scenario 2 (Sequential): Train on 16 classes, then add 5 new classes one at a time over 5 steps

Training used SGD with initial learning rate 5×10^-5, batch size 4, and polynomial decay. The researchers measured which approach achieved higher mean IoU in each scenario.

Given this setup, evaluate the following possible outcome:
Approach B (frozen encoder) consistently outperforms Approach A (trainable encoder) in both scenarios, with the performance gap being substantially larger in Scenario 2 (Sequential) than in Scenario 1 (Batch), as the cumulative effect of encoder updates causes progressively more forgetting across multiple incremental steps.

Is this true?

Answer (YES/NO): NO